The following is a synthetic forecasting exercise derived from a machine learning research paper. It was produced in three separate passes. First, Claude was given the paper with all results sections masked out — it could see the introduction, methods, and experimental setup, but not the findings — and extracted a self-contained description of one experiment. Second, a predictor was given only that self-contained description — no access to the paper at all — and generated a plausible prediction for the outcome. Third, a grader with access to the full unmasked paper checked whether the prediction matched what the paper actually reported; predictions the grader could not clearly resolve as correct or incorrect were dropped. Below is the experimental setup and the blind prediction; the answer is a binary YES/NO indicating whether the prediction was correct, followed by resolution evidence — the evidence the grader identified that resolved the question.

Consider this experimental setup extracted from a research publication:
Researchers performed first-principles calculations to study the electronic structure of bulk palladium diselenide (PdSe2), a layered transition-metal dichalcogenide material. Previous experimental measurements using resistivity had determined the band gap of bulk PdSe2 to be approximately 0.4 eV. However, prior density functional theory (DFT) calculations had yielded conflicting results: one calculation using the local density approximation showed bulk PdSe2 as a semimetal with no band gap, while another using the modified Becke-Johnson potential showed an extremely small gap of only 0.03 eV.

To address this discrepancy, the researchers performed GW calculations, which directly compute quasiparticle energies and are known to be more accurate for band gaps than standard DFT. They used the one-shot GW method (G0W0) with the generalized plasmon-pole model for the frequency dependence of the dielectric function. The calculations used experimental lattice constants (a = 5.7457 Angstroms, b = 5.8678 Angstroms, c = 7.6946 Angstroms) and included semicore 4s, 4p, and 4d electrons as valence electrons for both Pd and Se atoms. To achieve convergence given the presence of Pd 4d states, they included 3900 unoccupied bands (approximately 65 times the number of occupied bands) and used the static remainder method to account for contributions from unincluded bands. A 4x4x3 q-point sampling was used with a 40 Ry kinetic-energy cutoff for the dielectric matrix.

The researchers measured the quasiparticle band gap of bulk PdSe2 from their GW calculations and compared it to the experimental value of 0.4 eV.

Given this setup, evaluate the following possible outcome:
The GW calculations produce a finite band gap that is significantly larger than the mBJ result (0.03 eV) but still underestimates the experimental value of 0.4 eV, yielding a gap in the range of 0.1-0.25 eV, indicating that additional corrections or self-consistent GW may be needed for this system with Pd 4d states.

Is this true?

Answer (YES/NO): NO